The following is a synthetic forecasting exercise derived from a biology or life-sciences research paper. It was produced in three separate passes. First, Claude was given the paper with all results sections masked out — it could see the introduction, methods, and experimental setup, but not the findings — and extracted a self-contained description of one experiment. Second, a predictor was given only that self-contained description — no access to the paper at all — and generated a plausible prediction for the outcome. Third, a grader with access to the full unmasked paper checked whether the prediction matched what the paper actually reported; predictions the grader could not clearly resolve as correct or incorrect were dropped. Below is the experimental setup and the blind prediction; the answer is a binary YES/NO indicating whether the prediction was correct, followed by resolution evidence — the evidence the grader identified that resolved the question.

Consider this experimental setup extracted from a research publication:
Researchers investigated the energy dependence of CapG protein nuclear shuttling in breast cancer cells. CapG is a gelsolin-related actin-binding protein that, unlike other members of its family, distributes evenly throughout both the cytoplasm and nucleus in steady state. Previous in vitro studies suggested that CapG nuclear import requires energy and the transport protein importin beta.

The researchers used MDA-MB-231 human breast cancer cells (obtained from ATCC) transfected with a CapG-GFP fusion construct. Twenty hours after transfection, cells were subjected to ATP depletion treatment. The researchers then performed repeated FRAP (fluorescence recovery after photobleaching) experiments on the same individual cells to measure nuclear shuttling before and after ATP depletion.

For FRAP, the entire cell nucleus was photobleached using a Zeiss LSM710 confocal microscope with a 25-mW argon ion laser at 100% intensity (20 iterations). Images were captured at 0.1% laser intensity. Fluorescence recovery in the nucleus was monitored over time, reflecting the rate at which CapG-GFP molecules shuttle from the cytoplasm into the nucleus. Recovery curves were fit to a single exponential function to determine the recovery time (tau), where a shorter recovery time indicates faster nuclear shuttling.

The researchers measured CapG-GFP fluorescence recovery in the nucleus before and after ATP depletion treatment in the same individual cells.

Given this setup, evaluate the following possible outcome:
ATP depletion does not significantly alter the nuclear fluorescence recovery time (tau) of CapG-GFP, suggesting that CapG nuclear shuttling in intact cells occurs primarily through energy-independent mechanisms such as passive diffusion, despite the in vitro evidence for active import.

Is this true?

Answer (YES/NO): NO